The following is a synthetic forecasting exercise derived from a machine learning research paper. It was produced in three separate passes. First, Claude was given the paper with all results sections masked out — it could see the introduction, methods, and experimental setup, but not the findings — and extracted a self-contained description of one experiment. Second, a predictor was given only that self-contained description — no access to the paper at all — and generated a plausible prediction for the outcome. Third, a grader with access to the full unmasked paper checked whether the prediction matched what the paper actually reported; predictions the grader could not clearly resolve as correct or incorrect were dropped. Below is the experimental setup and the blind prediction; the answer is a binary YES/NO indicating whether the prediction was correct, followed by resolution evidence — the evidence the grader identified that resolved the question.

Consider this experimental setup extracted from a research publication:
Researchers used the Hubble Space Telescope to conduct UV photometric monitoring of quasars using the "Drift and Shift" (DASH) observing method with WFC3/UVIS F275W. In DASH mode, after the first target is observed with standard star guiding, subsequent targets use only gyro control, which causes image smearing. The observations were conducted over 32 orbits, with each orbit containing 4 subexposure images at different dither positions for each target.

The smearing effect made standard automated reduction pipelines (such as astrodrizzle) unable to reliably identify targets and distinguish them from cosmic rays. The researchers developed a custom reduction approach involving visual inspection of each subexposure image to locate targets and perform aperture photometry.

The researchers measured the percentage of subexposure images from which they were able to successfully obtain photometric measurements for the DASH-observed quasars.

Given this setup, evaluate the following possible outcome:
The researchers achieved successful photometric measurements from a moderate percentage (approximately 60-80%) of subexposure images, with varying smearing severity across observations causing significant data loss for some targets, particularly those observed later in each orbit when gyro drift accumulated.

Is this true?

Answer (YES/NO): YES